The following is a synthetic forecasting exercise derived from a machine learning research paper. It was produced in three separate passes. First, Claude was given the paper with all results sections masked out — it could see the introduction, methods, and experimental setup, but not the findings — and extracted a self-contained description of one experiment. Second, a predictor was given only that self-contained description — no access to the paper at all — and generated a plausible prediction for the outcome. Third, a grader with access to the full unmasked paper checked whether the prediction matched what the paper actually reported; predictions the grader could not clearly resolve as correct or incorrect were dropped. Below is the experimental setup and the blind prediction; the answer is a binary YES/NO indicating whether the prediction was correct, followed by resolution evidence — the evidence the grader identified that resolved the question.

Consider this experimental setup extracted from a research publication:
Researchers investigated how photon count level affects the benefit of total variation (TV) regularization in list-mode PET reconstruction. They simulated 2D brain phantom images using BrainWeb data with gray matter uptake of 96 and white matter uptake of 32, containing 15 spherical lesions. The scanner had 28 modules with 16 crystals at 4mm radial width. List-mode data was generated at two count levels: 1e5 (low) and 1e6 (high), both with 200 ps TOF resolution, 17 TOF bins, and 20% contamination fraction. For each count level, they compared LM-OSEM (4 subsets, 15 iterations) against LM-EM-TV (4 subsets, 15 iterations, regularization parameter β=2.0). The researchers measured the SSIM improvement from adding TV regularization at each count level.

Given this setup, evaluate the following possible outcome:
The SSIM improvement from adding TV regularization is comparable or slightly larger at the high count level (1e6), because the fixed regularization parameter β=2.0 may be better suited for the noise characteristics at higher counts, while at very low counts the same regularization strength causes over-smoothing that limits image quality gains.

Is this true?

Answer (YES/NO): NO